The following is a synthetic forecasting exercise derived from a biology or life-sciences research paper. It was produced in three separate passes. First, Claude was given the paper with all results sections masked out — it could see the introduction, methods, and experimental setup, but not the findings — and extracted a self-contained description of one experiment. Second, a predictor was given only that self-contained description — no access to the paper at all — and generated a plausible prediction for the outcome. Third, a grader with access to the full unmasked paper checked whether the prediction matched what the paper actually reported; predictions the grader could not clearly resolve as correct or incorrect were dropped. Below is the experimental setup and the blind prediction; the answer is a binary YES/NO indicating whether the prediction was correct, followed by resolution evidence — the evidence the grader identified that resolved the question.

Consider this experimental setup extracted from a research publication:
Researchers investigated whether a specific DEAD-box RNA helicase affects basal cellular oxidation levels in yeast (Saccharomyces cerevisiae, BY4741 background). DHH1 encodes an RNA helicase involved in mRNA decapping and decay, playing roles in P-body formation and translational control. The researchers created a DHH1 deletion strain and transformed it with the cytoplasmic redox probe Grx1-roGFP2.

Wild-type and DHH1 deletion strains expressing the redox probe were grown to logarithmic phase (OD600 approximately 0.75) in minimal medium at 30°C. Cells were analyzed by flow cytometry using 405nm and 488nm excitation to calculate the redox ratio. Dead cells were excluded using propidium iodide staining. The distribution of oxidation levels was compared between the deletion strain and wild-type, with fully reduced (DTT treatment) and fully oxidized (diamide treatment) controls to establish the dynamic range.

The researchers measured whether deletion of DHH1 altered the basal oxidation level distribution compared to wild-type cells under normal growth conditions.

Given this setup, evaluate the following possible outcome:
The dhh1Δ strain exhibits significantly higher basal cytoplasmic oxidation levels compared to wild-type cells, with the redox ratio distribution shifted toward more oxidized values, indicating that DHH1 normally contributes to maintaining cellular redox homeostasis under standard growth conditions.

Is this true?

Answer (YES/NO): YES